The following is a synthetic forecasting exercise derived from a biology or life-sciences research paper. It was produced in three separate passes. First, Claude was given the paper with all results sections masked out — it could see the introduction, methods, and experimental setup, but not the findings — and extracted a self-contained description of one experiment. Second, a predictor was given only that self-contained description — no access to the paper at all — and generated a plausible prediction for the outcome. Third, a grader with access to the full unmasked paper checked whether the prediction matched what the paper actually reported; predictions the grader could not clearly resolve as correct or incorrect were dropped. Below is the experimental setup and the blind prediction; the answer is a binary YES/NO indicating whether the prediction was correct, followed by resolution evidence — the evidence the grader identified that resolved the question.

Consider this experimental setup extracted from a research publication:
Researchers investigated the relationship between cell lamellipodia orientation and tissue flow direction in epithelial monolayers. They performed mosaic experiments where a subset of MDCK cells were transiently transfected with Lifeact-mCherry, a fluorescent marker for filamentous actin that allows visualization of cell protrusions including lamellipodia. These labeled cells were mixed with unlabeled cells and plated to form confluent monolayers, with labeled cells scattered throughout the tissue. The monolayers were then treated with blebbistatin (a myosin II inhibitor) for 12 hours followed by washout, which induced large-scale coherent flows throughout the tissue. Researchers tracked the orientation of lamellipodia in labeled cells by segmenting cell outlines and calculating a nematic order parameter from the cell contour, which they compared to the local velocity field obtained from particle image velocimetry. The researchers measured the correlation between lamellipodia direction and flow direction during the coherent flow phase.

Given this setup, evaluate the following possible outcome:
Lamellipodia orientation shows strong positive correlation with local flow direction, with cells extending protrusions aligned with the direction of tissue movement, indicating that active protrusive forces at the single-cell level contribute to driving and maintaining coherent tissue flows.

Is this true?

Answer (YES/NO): YES